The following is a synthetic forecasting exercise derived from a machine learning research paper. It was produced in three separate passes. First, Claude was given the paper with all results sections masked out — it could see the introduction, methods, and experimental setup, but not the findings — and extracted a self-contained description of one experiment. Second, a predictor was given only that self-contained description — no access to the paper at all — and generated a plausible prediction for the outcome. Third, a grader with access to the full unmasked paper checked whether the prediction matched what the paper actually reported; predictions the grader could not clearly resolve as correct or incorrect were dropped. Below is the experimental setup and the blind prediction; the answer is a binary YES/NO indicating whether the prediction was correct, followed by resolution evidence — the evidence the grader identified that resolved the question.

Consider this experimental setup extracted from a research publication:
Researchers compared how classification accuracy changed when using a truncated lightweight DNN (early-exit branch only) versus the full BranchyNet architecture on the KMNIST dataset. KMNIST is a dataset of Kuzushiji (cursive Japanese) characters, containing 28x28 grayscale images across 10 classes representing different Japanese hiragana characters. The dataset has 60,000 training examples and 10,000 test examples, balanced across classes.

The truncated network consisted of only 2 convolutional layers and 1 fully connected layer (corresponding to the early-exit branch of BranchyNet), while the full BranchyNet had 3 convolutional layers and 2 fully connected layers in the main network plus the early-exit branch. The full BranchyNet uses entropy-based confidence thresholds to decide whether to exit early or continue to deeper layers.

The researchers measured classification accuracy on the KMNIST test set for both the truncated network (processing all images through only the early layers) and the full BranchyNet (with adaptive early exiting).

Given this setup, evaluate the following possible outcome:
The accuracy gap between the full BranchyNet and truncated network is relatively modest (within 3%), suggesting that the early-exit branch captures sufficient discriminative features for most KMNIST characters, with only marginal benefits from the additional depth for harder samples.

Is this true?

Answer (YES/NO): NO